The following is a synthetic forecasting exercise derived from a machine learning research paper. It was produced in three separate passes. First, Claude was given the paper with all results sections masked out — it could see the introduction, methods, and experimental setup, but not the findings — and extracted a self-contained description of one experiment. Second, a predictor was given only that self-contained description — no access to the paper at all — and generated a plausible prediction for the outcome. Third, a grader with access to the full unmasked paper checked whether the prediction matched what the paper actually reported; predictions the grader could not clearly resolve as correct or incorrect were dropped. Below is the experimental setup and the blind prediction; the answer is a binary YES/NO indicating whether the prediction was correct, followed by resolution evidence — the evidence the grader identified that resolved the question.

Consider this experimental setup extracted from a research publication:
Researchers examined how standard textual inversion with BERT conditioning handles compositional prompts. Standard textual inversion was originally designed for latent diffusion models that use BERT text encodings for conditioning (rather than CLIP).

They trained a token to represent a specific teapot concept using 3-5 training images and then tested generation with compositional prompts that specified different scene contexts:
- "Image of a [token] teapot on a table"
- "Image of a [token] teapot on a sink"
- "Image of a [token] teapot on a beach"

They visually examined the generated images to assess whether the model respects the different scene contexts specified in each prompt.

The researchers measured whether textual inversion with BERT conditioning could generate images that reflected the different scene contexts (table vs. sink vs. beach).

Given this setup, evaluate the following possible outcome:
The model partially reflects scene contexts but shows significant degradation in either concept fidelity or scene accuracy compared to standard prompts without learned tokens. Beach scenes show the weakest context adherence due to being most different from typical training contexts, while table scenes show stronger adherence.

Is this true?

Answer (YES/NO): NO